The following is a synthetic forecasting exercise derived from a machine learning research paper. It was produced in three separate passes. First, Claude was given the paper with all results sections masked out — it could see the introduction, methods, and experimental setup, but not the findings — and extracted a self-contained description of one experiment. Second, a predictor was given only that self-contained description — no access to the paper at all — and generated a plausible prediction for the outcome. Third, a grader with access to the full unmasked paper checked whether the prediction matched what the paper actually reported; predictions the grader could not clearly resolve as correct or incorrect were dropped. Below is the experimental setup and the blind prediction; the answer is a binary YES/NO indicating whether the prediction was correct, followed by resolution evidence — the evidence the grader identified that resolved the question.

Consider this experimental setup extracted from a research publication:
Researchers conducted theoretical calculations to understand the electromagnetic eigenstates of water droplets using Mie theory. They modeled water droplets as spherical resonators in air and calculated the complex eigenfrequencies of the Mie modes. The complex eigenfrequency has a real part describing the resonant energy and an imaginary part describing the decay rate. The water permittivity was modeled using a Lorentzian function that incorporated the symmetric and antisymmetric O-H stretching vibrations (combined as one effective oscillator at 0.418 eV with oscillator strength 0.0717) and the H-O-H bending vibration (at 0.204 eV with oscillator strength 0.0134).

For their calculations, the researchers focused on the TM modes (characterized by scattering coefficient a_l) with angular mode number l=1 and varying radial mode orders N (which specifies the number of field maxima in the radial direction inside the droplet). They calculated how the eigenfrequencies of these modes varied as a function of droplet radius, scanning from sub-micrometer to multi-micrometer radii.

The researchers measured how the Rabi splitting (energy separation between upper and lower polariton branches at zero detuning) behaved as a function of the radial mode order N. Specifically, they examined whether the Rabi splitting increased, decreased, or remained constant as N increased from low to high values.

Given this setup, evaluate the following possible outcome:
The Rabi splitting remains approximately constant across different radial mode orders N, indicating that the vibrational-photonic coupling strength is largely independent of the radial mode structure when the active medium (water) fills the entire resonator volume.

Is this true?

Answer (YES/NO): NO